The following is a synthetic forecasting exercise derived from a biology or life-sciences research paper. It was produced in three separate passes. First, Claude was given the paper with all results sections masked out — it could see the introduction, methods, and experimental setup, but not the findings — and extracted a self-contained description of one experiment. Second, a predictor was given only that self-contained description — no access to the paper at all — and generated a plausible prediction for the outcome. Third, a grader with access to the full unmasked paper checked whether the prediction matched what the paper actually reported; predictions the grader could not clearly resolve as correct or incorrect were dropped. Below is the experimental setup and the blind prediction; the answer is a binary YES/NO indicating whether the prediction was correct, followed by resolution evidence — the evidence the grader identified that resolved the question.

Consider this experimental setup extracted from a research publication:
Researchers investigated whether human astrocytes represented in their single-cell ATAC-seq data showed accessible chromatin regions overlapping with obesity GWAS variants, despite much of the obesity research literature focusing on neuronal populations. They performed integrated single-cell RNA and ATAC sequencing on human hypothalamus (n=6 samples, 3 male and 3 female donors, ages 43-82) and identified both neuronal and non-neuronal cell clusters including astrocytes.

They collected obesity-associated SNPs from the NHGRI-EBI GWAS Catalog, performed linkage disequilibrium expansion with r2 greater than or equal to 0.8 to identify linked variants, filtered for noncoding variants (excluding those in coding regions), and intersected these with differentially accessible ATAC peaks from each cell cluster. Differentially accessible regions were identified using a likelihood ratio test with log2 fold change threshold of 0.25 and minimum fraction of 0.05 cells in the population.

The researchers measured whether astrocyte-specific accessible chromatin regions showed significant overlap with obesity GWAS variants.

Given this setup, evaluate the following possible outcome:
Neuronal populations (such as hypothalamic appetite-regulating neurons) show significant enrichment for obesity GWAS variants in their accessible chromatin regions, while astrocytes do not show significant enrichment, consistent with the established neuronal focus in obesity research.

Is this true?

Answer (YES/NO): NO